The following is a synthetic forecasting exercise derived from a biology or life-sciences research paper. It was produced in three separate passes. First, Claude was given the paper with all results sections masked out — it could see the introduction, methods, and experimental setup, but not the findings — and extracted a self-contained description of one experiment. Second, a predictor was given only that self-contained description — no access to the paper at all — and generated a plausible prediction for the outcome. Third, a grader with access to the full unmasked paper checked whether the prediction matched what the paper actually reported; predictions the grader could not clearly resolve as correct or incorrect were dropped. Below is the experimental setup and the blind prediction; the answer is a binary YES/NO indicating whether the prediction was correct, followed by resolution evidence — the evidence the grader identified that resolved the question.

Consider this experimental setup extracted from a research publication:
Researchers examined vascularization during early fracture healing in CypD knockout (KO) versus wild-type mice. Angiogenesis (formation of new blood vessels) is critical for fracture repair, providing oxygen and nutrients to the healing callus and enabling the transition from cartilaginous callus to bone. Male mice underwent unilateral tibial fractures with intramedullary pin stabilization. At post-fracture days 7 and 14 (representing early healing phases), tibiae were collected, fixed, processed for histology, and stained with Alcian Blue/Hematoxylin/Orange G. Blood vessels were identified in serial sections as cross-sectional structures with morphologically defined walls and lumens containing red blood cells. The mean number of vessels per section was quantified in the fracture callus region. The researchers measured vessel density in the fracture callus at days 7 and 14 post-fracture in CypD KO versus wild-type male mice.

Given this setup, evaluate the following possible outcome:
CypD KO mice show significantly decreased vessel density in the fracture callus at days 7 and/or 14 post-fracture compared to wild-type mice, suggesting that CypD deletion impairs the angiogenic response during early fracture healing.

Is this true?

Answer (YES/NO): NO